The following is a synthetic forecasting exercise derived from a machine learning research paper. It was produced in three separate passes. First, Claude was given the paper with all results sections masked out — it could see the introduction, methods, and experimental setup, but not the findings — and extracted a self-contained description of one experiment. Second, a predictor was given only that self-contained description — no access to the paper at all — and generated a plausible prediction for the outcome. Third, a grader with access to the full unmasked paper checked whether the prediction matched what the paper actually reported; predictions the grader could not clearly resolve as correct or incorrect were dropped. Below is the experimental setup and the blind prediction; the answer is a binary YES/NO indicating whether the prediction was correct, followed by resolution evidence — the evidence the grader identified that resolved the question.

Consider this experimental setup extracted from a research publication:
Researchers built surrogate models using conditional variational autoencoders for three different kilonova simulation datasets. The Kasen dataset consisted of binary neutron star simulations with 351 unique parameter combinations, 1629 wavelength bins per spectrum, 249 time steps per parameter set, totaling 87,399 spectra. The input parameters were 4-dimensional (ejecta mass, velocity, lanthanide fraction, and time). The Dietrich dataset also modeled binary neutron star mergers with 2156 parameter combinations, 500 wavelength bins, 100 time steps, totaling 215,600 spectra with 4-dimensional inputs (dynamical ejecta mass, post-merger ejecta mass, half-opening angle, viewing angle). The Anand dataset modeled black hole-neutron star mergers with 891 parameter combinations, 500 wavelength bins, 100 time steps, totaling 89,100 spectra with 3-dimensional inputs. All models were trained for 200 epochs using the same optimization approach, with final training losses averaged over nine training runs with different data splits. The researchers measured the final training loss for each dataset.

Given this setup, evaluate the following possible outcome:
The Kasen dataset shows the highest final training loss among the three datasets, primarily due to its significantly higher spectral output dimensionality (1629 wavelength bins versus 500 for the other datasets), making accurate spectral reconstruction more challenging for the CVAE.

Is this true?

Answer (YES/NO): YES